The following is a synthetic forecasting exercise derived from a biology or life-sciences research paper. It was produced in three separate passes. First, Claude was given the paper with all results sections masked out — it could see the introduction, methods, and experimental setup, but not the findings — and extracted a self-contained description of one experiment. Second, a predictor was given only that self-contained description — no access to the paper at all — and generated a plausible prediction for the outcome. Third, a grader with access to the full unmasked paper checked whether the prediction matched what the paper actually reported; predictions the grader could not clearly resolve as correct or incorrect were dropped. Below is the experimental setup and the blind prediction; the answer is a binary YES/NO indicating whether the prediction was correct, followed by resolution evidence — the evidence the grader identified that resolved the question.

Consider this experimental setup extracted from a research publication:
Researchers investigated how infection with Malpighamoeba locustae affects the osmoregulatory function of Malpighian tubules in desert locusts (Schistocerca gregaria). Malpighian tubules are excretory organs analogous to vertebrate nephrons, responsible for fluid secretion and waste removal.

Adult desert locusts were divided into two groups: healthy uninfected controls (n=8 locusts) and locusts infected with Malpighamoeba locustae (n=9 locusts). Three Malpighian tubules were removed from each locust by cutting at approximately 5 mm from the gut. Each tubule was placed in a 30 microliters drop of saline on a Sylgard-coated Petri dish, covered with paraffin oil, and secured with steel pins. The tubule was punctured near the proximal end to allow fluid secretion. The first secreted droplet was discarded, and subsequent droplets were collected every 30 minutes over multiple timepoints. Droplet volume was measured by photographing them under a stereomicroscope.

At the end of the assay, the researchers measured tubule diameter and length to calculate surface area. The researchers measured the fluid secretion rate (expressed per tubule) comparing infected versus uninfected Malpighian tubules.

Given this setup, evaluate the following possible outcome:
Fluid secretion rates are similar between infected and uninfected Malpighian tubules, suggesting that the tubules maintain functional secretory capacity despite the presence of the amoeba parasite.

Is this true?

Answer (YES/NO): NO